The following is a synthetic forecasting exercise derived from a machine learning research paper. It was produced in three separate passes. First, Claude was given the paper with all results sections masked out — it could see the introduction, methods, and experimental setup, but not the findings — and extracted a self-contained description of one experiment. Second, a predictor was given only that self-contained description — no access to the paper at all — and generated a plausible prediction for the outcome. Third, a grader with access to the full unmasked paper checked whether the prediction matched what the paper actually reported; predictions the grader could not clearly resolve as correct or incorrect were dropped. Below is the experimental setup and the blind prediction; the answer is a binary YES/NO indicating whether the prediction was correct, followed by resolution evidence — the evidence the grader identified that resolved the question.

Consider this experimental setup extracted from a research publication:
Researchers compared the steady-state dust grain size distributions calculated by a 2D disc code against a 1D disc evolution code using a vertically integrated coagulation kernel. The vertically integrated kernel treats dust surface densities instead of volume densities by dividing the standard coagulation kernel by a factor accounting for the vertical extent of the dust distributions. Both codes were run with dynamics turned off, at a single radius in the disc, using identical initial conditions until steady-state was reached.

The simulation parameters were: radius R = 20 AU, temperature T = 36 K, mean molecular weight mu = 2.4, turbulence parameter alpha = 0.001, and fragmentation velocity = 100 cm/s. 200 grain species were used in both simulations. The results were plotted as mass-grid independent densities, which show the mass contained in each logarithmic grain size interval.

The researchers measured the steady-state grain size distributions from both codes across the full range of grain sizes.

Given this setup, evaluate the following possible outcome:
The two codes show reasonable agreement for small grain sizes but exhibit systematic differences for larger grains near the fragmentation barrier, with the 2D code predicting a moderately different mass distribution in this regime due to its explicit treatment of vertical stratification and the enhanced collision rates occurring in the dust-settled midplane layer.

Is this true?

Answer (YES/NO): NO